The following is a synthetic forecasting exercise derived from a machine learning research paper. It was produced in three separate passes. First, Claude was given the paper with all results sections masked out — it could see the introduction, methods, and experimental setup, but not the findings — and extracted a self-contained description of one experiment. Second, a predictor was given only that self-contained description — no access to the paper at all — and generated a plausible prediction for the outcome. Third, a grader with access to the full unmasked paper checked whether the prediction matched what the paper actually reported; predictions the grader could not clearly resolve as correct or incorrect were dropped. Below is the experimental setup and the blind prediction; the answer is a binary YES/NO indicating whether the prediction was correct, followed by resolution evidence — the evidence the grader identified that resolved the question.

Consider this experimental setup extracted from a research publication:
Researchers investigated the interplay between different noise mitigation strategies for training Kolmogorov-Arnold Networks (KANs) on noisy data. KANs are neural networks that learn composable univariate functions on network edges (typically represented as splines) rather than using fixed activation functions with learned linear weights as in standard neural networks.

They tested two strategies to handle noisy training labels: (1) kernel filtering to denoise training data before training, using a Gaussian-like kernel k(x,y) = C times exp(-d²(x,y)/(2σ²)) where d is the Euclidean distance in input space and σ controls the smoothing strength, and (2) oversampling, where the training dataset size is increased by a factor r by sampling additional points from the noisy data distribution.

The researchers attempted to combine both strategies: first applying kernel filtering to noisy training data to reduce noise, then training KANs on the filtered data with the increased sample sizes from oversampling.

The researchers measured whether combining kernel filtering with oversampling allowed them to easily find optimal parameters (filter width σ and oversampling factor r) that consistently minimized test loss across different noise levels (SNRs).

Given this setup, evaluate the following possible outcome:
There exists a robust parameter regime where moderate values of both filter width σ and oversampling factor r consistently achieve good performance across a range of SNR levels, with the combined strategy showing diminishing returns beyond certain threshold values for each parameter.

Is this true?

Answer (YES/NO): NO